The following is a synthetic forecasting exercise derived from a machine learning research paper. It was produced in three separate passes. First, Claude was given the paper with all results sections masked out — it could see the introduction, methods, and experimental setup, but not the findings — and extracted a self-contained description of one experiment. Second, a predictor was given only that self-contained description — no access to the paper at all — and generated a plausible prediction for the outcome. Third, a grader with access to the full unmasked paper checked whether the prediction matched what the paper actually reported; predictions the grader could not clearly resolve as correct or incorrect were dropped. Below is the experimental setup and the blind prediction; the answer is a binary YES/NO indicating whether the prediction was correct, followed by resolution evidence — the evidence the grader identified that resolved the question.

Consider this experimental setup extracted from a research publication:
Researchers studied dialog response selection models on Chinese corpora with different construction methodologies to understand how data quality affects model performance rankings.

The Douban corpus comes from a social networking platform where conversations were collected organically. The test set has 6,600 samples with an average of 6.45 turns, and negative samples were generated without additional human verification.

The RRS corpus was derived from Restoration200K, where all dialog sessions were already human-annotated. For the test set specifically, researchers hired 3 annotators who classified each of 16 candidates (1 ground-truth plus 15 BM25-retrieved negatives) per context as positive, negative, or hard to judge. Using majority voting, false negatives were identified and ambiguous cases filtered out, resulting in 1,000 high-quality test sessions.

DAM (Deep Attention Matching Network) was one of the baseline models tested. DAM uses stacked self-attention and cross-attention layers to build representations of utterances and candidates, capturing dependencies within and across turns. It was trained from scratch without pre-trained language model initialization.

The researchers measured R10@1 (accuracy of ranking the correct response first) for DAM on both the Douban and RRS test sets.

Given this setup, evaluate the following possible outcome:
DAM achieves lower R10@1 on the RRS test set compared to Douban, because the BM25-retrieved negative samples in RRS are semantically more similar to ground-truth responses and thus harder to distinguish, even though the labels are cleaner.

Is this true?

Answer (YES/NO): NO